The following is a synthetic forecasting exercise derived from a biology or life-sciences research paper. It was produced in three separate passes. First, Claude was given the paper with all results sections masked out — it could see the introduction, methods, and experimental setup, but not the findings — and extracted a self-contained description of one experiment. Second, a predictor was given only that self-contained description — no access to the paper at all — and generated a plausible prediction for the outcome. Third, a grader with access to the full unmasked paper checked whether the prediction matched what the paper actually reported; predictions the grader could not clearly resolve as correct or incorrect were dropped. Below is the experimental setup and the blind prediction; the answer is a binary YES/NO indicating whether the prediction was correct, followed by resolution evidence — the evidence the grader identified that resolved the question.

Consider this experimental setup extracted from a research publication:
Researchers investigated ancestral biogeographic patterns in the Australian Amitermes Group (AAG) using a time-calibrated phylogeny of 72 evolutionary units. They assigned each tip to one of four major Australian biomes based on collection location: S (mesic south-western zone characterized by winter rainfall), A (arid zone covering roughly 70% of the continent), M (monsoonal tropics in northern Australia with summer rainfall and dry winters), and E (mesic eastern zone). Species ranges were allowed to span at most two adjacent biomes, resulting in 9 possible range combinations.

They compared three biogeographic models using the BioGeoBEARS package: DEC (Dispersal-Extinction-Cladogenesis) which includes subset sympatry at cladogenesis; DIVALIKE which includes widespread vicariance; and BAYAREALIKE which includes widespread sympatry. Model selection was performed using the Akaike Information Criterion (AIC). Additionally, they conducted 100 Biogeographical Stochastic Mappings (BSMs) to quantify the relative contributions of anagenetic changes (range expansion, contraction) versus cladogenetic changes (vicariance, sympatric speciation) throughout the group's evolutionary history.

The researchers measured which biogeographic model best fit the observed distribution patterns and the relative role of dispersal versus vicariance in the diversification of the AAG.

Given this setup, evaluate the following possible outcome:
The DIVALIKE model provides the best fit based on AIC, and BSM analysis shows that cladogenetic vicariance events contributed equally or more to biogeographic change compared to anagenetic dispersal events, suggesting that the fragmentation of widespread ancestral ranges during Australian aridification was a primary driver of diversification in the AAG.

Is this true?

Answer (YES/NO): NO